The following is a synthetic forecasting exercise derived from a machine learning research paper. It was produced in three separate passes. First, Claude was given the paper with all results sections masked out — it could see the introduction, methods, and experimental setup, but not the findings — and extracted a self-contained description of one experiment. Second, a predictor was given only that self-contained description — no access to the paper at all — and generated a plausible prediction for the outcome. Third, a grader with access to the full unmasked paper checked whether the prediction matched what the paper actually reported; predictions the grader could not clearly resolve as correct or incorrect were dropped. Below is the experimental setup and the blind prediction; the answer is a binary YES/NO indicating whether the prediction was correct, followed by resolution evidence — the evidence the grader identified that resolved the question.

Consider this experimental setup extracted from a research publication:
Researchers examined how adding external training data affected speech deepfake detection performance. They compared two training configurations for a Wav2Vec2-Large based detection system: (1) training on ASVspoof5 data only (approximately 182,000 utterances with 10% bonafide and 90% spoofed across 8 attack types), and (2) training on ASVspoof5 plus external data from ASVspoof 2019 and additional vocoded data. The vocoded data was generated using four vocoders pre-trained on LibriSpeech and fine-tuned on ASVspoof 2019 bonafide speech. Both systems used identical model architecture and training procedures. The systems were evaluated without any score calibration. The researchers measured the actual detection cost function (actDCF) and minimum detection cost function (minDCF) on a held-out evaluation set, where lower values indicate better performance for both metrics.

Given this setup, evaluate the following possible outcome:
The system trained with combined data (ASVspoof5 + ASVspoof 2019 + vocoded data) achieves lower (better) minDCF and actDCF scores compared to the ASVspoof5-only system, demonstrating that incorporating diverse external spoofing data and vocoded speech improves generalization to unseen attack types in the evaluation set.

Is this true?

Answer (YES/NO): NO